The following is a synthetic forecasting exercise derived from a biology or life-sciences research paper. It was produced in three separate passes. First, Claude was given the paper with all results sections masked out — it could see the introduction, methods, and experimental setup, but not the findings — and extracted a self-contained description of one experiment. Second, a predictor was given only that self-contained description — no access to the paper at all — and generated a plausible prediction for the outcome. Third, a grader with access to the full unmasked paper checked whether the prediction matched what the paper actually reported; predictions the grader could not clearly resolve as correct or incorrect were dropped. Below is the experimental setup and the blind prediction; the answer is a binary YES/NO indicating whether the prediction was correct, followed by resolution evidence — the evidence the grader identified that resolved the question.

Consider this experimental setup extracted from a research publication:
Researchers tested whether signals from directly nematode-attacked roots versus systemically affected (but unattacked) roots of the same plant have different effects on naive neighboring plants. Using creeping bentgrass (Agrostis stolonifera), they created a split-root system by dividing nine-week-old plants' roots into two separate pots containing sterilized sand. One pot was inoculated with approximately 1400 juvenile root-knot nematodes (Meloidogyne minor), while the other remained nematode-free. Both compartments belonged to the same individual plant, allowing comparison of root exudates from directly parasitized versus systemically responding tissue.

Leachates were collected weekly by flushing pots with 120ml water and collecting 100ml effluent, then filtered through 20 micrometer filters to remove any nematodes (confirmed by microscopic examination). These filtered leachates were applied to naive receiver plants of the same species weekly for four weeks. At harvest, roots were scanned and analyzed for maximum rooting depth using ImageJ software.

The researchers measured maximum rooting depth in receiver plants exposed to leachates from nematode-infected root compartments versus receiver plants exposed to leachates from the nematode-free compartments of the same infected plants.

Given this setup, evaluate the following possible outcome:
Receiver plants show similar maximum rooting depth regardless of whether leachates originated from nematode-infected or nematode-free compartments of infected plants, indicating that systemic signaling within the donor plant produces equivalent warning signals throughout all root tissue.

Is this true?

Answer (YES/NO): NO